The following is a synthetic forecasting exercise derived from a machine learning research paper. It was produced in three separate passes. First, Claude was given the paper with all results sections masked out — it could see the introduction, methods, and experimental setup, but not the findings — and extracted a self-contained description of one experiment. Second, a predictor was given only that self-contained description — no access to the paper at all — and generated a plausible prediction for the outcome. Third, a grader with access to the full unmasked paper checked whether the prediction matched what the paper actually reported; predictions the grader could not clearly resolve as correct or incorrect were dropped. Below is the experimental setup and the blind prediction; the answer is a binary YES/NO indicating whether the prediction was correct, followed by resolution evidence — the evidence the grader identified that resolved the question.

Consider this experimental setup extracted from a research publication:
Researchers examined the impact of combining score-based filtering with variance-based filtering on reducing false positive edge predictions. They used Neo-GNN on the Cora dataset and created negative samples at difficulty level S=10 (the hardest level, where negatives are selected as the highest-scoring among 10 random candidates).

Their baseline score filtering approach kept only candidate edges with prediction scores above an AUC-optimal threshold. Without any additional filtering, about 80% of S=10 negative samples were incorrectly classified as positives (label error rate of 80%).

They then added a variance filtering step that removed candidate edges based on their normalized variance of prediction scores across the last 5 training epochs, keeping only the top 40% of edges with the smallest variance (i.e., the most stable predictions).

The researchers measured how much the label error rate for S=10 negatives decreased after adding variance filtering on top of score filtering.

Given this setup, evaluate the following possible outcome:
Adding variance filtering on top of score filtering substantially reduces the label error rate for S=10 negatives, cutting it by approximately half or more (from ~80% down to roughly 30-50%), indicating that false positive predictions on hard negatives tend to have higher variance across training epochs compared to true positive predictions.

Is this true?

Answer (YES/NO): NO